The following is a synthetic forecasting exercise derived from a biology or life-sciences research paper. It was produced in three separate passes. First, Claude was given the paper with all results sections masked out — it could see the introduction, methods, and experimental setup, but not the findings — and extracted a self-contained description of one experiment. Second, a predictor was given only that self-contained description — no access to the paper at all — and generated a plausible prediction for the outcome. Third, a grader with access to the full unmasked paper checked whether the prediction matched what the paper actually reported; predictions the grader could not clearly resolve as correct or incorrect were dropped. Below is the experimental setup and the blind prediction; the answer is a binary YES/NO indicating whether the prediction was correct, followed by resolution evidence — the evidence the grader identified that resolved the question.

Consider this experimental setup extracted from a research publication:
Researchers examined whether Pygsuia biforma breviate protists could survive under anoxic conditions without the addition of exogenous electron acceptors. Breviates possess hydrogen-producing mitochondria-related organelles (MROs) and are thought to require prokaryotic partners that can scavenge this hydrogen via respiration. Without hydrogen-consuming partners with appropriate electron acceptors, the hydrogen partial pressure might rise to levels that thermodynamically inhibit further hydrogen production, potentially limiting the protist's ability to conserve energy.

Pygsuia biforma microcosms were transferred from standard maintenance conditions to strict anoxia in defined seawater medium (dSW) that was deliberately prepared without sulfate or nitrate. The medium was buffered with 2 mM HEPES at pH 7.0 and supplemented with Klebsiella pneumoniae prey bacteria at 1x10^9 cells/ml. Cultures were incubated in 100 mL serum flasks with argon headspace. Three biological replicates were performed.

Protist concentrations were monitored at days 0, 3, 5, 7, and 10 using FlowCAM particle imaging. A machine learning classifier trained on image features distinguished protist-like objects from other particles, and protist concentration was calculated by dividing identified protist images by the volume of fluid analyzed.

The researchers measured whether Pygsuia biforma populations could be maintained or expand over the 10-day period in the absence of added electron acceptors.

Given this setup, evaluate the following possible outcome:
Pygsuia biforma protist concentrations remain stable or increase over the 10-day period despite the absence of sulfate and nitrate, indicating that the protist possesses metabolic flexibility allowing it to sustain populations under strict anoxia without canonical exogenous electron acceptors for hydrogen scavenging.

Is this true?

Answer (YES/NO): YES